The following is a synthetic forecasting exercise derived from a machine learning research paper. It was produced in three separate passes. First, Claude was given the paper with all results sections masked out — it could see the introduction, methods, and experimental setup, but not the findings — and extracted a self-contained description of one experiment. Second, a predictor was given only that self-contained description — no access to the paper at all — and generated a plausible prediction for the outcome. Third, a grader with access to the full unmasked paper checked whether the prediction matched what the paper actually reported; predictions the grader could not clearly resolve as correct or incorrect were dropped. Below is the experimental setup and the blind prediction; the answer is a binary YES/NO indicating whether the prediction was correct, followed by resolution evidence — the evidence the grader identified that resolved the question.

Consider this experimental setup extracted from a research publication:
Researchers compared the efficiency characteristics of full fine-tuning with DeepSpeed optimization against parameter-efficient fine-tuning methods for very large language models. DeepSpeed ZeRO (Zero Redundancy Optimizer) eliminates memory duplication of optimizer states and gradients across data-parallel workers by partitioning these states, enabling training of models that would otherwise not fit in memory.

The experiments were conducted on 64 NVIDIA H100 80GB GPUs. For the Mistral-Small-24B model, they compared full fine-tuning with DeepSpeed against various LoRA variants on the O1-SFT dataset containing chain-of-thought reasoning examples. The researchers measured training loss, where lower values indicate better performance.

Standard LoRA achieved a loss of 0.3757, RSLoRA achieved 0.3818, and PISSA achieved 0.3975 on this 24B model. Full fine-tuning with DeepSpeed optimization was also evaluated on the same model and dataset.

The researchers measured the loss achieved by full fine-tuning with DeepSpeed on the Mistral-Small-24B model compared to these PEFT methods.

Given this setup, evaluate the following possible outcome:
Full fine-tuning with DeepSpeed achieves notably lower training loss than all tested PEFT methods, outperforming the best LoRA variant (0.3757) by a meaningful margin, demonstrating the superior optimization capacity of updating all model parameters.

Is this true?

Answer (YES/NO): NO